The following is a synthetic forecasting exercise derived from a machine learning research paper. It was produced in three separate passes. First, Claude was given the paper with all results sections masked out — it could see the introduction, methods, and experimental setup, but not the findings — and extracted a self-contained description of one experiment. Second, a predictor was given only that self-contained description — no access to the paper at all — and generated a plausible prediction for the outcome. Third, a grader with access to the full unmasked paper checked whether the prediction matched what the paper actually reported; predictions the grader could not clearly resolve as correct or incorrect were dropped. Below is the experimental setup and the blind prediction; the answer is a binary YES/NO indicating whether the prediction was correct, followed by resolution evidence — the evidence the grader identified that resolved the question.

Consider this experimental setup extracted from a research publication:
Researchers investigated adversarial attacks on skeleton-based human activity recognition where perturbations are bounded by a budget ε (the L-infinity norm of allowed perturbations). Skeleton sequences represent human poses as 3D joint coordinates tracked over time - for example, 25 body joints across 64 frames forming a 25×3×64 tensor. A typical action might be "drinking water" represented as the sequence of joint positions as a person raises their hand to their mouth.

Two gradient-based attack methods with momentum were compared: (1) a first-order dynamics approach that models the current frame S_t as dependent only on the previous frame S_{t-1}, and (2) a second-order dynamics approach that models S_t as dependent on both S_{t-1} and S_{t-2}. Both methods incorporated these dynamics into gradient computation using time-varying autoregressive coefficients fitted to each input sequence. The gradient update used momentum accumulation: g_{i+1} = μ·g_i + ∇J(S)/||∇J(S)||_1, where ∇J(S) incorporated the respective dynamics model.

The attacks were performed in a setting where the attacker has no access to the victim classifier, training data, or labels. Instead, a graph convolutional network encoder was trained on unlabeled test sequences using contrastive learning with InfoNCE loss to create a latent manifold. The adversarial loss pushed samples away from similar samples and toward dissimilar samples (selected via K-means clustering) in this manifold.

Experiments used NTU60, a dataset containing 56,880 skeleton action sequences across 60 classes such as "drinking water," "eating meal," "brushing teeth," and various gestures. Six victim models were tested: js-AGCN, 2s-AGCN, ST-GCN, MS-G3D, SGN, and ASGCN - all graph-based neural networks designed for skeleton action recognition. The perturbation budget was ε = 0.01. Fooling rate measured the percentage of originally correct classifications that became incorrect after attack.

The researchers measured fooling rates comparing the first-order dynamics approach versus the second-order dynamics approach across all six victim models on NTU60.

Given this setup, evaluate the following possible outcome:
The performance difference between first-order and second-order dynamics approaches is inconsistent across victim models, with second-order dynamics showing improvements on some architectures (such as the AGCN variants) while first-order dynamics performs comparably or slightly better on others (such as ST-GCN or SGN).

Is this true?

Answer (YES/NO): NO